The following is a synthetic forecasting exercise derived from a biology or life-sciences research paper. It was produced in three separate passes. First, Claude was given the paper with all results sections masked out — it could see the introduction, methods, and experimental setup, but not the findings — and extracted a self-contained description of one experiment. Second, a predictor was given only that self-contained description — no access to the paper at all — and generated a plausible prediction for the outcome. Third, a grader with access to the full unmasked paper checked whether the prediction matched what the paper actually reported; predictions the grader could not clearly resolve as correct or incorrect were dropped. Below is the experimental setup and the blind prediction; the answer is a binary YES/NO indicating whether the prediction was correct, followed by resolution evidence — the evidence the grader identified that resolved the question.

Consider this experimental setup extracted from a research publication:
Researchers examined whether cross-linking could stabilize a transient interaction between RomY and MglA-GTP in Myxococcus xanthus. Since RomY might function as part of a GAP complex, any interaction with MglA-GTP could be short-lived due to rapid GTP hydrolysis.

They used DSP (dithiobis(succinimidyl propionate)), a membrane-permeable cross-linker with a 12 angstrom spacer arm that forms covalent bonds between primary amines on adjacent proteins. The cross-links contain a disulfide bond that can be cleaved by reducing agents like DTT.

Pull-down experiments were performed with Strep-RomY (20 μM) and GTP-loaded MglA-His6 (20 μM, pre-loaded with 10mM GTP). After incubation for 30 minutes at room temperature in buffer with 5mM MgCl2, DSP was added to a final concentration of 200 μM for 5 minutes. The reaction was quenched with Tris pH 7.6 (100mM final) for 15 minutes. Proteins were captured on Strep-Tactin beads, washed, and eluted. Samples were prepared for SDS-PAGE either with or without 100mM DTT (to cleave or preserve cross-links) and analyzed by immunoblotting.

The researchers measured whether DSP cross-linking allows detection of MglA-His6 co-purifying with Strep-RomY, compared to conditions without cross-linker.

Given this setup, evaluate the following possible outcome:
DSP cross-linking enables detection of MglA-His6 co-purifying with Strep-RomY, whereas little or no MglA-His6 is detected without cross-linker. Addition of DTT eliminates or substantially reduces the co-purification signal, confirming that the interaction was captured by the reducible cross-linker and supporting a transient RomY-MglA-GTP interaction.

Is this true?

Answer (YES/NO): NO